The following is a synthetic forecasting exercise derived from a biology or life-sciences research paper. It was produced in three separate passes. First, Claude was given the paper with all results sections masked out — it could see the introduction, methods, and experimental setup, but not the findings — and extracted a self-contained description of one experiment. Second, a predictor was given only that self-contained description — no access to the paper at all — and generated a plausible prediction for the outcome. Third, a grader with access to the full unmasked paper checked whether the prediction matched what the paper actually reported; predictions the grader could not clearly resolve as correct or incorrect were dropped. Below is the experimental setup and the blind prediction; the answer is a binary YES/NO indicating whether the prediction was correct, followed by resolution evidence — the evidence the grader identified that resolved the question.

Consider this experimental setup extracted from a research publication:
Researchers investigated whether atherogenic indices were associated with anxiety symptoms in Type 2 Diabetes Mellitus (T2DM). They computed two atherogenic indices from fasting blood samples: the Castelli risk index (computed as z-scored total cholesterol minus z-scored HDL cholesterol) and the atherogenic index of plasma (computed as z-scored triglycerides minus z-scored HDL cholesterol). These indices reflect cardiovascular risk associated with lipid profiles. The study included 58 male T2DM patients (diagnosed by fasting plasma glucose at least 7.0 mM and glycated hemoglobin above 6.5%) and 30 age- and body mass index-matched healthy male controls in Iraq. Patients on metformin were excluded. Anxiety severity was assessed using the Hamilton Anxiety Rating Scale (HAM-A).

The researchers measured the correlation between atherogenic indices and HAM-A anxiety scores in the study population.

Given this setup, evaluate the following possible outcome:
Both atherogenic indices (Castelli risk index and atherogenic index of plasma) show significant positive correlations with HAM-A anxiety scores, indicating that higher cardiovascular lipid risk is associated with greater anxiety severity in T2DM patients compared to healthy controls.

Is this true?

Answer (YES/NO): NO